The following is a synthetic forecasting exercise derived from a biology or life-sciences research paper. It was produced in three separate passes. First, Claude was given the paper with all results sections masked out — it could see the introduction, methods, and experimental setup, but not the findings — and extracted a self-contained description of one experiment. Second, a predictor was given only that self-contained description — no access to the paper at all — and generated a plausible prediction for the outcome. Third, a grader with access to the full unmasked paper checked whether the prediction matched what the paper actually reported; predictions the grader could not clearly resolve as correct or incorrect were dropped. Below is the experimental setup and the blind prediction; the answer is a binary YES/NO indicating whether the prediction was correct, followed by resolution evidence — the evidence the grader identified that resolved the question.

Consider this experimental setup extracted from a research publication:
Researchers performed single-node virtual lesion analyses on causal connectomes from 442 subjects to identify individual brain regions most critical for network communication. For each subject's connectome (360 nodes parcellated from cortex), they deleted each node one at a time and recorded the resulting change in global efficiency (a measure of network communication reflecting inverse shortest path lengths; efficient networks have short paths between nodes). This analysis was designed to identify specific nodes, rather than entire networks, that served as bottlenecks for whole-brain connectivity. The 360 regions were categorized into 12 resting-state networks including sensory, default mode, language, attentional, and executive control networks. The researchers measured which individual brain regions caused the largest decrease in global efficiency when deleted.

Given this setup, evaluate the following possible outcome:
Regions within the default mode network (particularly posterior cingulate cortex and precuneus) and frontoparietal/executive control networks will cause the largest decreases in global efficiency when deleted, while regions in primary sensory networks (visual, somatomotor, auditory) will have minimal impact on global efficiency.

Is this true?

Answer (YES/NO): NO